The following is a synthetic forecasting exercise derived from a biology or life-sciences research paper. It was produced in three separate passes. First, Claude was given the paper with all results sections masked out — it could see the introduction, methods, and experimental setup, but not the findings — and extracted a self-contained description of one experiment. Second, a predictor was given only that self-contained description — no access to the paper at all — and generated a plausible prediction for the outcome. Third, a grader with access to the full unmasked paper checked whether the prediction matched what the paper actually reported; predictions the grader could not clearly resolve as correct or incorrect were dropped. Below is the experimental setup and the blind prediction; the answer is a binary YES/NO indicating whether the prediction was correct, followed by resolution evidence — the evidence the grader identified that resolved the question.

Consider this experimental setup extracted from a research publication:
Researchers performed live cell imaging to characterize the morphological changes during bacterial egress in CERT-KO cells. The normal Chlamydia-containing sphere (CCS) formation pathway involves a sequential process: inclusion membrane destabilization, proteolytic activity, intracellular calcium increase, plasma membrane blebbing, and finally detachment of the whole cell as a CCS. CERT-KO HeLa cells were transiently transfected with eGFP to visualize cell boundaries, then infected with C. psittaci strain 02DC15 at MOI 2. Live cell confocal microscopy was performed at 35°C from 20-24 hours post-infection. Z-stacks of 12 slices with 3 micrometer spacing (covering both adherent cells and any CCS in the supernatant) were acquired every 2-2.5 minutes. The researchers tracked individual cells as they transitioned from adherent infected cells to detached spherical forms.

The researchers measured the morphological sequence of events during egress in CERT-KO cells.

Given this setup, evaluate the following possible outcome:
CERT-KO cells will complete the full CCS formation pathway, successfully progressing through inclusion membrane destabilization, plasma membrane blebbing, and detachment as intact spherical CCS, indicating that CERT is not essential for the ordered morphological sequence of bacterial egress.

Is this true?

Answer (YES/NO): YES